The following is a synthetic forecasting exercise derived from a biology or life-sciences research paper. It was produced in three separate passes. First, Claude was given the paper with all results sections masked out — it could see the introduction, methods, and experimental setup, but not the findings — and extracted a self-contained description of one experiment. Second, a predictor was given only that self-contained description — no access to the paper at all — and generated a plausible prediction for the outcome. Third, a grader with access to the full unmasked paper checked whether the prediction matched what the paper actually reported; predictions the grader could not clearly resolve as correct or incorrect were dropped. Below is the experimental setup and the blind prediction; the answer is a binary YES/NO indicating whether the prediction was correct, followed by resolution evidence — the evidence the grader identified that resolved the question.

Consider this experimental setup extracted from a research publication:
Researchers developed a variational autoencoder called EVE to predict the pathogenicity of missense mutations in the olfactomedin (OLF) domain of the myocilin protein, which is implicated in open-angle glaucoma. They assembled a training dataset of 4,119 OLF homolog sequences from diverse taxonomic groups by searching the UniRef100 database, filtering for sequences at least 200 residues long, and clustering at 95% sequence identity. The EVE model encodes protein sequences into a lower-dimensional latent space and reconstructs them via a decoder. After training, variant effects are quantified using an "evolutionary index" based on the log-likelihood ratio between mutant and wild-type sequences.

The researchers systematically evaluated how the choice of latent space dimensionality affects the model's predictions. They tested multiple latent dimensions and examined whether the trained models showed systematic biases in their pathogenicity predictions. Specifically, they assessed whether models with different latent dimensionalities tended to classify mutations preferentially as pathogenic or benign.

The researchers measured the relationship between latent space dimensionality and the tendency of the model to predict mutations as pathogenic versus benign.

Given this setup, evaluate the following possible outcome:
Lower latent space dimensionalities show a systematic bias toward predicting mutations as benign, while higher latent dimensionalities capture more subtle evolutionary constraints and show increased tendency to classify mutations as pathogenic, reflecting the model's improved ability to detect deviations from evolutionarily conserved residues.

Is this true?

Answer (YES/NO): YES